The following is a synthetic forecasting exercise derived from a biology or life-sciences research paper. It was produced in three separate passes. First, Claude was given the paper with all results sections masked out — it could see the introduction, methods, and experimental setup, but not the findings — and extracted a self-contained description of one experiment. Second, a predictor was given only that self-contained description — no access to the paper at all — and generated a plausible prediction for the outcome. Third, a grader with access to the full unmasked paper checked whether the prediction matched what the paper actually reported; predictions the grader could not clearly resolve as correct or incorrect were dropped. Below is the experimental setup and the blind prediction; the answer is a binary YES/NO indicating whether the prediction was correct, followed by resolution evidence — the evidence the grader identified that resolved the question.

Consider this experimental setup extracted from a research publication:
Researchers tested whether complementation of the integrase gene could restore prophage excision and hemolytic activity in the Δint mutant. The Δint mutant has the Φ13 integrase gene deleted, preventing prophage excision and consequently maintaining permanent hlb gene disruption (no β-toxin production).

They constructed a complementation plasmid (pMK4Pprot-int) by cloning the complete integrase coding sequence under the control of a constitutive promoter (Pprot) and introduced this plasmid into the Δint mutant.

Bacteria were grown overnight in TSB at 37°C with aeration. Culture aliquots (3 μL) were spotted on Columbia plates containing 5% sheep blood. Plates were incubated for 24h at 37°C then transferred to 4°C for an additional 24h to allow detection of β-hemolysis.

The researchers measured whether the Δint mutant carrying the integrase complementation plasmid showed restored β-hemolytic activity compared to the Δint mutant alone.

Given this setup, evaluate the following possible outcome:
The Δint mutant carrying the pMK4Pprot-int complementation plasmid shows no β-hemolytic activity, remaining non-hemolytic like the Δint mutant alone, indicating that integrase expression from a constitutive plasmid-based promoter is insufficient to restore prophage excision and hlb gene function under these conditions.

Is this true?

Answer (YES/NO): NO